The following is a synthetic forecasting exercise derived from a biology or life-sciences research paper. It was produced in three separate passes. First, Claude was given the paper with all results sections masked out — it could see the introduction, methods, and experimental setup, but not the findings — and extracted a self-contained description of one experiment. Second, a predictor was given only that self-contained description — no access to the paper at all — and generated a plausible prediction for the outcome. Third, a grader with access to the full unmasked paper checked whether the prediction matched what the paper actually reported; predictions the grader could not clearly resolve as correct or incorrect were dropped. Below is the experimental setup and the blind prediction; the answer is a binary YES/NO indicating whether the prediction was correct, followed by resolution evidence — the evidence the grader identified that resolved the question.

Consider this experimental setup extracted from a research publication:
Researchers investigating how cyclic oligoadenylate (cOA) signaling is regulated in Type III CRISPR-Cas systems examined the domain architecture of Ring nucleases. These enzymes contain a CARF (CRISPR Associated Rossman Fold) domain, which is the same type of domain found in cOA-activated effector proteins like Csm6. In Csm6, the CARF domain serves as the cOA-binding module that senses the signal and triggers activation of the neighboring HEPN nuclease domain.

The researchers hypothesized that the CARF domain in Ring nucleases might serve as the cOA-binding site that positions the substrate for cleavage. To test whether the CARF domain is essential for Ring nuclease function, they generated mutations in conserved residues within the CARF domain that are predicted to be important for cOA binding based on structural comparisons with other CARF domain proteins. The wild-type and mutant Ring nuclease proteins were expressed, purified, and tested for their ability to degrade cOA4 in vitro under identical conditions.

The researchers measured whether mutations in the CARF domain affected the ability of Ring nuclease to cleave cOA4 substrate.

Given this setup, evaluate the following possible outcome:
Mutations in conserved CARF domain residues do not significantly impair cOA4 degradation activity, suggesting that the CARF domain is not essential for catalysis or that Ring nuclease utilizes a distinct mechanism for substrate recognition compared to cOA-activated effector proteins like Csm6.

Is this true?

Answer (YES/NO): NO